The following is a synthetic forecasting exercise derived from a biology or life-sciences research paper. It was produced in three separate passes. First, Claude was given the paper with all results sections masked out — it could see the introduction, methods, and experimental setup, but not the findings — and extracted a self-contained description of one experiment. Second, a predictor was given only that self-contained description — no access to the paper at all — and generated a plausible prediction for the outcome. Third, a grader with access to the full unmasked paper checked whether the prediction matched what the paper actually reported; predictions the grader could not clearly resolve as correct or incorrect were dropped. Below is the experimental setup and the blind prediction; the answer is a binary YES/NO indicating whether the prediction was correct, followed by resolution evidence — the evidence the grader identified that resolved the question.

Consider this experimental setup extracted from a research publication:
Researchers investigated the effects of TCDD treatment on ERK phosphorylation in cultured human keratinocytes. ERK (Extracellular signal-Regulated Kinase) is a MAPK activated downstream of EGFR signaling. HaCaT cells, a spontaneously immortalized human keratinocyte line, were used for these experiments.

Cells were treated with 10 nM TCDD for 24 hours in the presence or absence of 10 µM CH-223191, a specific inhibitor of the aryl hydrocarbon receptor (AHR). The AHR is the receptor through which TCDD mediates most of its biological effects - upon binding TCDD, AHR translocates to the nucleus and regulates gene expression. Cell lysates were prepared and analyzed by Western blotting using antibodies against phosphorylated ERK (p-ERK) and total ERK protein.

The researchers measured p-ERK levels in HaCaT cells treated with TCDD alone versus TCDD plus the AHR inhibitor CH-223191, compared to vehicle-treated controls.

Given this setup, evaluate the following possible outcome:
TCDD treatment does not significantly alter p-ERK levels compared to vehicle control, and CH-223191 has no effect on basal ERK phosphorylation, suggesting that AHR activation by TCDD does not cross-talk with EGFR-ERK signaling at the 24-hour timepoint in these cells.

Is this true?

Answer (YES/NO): NO